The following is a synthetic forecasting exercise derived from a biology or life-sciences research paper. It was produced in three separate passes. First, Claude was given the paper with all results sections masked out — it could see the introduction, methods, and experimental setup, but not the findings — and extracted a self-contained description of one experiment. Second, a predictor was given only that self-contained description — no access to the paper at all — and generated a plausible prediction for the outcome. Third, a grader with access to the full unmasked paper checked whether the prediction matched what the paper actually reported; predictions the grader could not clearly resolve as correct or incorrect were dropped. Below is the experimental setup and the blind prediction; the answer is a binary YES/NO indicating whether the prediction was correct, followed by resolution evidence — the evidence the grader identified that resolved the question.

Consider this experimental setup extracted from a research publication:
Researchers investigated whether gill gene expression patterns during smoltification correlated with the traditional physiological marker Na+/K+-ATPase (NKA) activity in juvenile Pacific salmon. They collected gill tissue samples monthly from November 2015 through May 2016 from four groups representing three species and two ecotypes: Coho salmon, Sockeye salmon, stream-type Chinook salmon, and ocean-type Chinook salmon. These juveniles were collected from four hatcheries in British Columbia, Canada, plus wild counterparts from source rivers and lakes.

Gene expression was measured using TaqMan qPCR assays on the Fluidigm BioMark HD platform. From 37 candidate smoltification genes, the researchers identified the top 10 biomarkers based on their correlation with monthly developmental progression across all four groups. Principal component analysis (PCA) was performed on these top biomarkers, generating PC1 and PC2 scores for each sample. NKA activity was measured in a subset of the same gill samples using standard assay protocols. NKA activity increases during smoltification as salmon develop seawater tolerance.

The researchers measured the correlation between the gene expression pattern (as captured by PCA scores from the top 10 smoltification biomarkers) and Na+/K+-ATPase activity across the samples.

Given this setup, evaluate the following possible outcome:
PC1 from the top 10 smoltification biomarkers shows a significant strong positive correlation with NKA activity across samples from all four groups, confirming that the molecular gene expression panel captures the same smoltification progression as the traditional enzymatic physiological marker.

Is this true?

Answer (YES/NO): NO